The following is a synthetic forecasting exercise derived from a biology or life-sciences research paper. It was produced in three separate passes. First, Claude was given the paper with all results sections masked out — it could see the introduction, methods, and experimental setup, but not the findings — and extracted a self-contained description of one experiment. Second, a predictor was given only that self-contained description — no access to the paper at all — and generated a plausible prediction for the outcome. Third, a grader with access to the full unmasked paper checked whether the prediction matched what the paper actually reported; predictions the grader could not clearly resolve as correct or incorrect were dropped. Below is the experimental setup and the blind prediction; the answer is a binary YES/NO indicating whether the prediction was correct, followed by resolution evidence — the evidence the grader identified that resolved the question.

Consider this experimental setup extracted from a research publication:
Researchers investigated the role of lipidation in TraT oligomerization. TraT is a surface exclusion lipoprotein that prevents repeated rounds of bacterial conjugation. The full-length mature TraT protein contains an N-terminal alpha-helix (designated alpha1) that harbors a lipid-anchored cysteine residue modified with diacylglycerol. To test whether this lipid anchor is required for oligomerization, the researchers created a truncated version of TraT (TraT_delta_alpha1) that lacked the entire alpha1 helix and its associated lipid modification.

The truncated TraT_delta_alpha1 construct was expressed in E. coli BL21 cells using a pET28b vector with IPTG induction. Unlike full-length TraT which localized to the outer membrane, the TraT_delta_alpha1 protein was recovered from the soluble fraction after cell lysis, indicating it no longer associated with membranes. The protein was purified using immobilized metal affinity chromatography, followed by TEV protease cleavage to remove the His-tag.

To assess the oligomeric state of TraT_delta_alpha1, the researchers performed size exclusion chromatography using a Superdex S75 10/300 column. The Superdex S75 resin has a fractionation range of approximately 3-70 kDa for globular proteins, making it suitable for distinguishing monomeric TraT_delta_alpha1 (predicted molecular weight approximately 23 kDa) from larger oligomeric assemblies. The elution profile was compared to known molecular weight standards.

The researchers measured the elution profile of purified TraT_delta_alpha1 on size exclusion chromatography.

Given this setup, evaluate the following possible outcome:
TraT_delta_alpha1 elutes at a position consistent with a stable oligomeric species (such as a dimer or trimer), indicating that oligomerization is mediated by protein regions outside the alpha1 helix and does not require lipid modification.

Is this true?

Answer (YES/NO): NO